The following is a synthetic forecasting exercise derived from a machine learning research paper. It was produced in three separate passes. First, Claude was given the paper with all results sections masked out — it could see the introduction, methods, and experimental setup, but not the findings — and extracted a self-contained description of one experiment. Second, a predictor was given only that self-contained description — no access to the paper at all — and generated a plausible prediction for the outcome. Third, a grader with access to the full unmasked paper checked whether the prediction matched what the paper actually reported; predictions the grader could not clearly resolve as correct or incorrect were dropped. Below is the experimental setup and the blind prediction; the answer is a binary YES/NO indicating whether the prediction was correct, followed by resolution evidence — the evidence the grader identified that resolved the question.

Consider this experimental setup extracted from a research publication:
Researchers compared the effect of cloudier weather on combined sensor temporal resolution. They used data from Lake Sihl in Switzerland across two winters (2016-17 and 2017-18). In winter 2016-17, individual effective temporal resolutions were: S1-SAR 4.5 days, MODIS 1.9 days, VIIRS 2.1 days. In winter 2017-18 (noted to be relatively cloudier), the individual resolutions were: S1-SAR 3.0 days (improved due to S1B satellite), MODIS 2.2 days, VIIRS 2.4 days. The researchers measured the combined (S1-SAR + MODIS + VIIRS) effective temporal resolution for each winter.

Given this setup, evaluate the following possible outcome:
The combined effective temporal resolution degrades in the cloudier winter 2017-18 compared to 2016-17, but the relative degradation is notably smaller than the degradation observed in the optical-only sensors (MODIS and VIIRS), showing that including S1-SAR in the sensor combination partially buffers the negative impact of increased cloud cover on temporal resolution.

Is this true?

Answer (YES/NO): NO